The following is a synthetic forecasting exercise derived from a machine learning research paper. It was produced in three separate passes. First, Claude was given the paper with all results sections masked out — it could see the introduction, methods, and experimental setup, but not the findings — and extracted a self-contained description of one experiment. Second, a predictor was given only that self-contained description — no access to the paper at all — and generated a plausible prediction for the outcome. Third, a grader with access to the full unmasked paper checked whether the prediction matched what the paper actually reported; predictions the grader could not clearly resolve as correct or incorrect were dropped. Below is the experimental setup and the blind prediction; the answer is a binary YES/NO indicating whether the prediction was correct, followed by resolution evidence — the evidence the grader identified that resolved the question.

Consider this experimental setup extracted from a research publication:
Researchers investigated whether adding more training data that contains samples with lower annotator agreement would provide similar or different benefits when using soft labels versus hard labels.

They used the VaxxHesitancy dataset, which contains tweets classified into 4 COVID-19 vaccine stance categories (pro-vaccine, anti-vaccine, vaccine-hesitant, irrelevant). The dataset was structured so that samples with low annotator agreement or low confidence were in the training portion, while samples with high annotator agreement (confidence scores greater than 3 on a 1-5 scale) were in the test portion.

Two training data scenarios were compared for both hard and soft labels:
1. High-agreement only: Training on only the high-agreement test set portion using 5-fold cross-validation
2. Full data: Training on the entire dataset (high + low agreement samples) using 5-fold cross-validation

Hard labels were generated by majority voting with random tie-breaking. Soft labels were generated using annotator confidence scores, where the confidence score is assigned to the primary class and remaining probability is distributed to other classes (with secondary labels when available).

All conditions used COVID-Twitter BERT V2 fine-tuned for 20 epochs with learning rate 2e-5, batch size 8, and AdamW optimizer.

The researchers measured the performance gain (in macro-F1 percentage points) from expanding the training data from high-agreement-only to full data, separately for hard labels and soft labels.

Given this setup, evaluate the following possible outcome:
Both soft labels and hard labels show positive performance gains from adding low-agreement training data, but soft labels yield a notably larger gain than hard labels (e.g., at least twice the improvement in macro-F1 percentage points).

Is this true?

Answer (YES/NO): NO